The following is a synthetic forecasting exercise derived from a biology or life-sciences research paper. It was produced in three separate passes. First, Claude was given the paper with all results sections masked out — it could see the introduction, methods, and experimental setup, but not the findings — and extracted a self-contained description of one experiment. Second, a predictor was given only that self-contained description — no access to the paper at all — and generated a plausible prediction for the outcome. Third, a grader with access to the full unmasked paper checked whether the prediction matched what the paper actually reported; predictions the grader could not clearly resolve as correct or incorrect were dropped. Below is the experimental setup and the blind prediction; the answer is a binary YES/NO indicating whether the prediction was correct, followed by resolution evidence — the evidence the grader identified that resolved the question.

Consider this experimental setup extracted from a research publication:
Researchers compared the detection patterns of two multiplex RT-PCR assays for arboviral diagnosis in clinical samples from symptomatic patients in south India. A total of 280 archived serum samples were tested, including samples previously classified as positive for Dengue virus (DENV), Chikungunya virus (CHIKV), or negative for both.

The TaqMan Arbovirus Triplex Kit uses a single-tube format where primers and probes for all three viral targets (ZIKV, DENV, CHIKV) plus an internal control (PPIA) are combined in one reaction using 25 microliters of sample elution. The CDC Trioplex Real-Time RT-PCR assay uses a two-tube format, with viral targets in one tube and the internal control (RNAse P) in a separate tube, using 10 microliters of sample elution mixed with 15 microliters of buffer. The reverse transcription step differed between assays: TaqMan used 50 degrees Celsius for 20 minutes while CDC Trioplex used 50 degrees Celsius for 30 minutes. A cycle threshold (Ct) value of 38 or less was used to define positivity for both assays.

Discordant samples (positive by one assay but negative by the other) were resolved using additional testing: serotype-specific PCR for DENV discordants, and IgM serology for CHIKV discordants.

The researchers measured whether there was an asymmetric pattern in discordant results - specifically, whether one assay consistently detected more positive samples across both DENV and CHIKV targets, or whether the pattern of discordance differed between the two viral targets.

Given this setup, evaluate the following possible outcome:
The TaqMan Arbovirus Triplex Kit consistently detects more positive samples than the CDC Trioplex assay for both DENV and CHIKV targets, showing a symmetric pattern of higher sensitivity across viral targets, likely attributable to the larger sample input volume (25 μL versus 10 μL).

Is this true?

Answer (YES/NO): NO